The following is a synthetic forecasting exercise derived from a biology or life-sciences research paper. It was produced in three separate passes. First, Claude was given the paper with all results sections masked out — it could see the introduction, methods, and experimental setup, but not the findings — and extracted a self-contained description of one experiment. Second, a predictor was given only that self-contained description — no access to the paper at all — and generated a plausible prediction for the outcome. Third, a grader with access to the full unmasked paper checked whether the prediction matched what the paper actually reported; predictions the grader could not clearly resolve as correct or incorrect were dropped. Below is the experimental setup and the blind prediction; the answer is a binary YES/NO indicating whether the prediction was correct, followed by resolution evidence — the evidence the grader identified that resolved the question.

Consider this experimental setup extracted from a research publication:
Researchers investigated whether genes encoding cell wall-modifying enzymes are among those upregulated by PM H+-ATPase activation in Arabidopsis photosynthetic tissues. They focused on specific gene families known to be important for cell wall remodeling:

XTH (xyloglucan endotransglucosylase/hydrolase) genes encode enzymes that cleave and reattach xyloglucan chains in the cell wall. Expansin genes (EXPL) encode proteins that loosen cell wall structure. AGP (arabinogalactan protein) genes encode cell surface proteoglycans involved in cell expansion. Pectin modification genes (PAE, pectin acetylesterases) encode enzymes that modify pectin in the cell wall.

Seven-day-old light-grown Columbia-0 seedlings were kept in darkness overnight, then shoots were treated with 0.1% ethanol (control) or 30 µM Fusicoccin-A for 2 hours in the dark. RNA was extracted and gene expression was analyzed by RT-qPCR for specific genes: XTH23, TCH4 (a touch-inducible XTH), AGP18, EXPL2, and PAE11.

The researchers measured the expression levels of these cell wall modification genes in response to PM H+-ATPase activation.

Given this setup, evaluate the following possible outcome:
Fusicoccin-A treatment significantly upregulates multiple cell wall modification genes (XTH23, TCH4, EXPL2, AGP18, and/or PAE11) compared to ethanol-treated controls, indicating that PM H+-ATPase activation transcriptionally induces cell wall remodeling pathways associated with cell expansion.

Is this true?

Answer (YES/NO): YES